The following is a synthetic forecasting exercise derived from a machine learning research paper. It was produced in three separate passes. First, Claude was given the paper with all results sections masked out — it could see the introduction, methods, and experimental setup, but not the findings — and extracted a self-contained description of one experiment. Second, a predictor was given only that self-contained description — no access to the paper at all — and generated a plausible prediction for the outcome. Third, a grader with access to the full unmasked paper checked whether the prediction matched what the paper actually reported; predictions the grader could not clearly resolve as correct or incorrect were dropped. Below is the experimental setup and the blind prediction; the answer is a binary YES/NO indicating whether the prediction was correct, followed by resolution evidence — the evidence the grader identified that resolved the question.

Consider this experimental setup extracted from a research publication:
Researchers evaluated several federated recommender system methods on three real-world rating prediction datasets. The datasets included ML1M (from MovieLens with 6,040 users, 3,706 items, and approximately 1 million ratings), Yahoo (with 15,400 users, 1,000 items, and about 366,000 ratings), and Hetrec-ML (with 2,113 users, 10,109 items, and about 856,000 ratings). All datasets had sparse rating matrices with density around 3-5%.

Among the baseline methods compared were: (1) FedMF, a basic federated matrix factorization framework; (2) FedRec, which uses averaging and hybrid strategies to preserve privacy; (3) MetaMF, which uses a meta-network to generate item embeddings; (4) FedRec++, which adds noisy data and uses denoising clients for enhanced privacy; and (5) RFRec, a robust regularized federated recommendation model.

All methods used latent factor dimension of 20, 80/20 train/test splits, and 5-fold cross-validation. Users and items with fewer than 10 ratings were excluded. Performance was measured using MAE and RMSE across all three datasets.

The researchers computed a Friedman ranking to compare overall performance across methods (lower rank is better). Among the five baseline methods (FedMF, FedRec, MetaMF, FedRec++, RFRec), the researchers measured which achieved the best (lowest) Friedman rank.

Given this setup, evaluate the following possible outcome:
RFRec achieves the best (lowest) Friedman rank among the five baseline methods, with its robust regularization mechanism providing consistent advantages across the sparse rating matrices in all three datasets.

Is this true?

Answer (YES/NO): NO